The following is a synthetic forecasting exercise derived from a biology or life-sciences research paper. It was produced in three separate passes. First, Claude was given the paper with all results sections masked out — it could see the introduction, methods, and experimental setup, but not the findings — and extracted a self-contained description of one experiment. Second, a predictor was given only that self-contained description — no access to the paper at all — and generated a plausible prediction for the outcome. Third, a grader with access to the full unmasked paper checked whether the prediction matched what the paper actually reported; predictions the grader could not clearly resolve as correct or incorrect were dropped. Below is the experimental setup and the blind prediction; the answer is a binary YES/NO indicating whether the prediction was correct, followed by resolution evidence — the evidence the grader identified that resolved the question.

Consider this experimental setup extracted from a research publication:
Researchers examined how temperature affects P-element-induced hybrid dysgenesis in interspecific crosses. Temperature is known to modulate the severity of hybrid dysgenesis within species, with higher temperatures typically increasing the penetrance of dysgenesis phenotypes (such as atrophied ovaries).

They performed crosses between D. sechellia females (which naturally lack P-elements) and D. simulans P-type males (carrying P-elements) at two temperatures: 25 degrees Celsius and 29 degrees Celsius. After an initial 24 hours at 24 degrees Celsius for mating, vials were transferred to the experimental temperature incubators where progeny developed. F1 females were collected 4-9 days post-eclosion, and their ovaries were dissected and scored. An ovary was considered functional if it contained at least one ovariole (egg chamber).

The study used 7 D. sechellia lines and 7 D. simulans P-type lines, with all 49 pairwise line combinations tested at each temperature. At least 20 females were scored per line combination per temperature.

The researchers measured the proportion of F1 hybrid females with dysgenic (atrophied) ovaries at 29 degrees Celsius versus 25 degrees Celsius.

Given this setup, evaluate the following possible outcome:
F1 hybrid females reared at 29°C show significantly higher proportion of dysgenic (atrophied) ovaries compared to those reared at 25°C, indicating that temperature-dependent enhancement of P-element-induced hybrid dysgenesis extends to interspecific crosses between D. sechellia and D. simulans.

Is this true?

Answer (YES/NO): YES